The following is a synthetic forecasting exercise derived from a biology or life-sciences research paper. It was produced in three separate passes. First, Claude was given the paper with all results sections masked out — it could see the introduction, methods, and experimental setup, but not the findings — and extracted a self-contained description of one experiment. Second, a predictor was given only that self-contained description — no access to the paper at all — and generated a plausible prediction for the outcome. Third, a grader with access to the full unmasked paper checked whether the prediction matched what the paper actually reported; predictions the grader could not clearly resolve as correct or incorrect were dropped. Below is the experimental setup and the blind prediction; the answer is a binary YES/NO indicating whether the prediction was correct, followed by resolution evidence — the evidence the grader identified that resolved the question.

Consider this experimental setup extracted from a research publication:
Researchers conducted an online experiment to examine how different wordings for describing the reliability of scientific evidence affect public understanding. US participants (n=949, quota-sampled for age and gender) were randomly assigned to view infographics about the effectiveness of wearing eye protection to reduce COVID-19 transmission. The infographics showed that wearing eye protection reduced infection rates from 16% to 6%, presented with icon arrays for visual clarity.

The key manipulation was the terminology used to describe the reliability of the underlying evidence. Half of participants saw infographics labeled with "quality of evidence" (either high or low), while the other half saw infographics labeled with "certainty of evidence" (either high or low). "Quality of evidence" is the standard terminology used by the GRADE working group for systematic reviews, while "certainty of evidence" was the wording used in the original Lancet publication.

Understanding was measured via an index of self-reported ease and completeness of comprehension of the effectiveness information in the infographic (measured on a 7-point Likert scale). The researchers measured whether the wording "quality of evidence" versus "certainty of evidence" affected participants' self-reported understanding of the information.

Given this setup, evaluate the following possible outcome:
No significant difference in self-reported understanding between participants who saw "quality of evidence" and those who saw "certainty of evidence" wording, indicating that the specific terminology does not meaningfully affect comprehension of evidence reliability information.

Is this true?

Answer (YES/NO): NO